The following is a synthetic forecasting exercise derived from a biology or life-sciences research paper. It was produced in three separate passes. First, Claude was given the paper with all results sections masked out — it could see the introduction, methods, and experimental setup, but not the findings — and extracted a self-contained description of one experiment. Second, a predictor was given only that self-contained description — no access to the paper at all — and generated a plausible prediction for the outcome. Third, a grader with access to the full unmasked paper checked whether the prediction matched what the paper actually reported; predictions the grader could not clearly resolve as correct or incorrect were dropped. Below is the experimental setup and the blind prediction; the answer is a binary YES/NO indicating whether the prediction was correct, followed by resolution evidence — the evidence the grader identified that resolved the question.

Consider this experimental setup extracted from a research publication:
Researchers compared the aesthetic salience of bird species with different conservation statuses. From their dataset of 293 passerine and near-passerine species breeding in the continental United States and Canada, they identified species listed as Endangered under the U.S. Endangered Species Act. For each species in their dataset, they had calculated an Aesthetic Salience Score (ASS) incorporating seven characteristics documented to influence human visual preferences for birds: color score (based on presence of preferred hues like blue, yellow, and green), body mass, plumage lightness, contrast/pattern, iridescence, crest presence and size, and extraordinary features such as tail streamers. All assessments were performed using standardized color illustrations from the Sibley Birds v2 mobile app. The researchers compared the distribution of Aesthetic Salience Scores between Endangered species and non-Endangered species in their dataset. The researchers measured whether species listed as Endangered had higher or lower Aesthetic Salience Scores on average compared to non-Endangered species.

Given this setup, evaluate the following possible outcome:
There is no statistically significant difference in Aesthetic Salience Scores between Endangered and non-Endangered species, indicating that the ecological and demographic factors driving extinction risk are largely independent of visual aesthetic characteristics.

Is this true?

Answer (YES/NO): NO